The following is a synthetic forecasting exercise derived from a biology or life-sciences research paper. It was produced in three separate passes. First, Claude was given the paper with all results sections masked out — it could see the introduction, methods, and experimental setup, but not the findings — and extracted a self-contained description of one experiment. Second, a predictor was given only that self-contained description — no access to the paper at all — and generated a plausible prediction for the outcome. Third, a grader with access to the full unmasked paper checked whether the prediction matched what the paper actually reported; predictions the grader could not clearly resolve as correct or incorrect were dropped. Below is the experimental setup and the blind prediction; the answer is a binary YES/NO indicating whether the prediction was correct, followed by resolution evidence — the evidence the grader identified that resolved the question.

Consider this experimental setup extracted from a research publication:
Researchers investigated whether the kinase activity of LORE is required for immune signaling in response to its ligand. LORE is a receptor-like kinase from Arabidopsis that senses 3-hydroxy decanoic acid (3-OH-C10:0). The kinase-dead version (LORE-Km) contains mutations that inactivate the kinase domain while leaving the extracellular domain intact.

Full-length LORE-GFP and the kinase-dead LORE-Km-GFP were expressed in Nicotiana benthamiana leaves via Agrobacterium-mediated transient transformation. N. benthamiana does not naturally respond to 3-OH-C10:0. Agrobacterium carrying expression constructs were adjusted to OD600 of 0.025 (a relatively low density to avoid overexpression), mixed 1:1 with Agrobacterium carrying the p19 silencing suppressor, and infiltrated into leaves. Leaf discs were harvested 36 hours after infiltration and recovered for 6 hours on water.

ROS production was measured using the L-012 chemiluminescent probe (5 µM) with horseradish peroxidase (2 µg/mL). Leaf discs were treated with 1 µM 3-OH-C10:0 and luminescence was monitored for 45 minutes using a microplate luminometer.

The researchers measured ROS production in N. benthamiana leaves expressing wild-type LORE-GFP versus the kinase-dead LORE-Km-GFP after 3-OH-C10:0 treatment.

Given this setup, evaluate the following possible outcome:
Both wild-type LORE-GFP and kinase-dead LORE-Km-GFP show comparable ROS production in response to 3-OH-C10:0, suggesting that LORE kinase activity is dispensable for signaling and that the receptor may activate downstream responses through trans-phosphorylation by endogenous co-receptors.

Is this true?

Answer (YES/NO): NO